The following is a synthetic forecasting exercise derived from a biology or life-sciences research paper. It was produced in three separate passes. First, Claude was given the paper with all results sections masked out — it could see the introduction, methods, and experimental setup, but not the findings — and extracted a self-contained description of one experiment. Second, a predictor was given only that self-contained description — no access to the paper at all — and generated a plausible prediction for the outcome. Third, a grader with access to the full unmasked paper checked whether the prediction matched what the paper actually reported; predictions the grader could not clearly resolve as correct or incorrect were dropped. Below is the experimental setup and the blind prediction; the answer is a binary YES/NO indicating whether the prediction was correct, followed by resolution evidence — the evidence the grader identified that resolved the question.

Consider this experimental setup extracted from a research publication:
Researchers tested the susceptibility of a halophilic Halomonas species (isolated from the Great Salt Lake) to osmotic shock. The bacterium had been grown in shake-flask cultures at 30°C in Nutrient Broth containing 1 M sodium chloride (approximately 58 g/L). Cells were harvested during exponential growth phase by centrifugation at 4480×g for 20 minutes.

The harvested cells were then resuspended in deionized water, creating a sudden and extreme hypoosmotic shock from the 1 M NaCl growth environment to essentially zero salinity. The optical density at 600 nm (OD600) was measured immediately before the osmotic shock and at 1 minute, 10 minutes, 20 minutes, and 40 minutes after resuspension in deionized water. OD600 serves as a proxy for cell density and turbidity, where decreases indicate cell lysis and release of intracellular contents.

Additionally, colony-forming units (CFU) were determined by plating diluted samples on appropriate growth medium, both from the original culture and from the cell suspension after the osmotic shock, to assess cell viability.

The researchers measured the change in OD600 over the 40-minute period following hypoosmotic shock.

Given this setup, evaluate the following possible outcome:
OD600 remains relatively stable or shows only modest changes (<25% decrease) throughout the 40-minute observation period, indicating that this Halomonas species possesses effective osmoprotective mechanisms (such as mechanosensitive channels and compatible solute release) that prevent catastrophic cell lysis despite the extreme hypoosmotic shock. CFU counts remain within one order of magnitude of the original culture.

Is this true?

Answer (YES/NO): NO